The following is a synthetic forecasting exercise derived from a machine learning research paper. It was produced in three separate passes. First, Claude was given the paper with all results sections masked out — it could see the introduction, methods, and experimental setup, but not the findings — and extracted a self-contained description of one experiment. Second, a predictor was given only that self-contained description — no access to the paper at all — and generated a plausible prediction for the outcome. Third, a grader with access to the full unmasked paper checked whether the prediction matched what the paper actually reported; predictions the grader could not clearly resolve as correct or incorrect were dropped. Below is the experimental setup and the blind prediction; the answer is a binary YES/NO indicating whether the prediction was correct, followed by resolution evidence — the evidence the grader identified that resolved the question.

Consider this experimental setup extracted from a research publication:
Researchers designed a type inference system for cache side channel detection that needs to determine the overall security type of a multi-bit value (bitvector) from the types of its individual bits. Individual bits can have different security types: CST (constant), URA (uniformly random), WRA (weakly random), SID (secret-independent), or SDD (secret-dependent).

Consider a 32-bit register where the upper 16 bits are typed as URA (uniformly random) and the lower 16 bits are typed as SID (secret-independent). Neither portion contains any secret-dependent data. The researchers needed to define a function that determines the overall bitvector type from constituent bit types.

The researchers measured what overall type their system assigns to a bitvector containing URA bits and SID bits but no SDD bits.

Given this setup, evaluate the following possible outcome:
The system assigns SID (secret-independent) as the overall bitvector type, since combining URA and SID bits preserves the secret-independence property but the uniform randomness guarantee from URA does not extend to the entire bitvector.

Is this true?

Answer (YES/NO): NO